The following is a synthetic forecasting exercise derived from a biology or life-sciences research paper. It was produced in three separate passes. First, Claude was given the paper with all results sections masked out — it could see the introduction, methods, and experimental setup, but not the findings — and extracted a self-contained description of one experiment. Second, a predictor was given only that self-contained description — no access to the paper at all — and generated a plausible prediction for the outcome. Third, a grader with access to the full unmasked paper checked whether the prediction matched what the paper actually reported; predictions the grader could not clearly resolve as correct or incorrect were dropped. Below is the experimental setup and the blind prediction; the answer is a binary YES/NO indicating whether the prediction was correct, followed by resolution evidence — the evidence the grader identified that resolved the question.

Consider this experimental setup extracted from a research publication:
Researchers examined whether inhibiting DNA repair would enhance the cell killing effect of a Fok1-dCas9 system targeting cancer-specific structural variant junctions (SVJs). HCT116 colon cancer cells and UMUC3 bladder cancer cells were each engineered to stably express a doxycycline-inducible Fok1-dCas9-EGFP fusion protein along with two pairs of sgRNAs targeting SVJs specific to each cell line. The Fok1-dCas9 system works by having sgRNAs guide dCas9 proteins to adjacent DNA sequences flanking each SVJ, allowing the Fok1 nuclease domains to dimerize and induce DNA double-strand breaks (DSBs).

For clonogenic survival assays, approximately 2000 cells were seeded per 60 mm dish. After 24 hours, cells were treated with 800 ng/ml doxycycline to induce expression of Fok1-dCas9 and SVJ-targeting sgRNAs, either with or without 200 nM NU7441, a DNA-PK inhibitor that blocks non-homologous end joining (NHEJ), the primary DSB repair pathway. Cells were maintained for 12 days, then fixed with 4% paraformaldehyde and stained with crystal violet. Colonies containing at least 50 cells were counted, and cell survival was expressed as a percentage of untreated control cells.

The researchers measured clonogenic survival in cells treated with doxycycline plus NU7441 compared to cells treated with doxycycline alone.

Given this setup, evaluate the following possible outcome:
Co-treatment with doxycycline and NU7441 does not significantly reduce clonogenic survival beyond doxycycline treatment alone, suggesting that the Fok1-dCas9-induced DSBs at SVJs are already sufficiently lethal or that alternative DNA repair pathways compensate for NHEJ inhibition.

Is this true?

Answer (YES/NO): NO